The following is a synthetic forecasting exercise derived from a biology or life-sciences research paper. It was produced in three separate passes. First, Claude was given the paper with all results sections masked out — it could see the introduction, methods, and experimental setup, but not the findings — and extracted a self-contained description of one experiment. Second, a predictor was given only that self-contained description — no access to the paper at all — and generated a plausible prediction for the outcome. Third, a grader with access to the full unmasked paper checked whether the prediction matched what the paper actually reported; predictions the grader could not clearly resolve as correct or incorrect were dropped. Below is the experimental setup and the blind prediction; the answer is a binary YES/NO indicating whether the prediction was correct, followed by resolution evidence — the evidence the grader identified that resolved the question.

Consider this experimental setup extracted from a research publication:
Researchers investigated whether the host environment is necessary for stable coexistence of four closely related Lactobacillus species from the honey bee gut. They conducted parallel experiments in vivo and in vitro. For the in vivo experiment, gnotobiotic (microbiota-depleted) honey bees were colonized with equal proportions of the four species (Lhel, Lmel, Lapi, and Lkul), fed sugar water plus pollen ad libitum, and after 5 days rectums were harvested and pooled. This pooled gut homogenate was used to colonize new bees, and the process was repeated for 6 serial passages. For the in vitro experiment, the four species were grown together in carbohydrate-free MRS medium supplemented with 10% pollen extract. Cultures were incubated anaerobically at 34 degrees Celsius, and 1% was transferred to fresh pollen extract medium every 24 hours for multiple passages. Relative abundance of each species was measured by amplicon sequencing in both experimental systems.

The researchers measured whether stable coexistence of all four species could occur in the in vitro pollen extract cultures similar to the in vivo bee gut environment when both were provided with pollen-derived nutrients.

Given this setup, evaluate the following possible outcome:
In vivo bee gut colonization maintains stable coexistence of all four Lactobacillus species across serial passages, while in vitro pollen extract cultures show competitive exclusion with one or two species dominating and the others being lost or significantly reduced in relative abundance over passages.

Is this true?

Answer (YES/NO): NO